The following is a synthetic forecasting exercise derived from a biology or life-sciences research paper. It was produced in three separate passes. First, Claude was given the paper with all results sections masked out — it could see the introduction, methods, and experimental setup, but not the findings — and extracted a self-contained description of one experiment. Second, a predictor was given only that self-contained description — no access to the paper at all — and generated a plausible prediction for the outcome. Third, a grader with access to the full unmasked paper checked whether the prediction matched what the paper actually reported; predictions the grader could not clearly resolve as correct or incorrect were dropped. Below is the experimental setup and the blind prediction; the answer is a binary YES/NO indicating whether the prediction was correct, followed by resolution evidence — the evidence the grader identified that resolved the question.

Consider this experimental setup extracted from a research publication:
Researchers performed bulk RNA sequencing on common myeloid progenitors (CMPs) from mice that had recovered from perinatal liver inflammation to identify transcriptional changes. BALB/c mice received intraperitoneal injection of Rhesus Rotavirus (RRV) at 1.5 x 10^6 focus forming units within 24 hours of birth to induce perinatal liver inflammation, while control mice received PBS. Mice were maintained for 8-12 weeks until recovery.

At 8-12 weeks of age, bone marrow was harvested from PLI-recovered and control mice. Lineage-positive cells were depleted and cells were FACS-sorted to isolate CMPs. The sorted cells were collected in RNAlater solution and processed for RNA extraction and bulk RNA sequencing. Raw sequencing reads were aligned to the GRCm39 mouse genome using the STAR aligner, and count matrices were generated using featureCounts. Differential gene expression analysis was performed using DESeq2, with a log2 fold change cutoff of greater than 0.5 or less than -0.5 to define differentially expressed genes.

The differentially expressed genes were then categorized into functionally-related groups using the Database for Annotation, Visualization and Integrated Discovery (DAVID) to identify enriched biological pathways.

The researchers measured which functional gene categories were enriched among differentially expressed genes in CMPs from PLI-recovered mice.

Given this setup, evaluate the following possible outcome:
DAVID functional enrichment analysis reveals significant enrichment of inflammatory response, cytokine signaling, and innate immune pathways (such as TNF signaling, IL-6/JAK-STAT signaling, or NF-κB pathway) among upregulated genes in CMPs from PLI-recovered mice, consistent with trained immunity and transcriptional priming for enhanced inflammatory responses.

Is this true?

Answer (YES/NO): NO